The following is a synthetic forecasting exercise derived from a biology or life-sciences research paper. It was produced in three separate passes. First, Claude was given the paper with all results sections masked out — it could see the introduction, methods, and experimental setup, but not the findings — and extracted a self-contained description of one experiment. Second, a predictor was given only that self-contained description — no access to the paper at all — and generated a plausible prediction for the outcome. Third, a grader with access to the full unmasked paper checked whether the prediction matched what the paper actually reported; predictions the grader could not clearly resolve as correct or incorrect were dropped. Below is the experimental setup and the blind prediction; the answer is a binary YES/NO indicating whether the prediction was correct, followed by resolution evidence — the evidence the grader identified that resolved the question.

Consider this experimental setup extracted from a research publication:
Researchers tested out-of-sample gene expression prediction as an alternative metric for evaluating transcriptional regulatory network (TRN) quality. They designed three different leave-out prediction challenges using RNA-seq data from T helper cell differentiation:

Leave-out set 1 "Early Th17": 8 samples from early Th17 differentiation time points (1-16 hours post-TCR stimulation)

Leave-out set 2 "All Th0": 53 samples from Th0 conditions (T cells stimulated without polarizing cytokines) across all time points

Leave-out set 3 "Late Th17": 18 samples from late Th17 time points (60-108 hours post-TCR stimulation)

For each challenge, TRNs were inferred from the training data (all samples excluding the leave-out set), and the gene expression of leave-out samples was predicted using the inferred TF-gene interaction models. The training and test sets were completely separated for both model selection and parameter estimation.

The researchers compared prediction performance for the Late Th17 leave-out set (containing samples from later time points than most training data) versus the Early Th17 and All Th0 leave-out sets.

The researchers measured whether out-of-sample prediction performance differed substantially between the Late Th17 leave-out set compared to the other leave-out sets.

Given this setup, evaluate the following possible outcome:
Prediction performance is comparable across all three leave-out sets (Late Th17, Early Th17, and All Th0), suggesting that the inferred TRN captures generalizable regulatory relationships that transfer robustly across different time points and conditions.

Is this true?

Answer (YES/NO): YES